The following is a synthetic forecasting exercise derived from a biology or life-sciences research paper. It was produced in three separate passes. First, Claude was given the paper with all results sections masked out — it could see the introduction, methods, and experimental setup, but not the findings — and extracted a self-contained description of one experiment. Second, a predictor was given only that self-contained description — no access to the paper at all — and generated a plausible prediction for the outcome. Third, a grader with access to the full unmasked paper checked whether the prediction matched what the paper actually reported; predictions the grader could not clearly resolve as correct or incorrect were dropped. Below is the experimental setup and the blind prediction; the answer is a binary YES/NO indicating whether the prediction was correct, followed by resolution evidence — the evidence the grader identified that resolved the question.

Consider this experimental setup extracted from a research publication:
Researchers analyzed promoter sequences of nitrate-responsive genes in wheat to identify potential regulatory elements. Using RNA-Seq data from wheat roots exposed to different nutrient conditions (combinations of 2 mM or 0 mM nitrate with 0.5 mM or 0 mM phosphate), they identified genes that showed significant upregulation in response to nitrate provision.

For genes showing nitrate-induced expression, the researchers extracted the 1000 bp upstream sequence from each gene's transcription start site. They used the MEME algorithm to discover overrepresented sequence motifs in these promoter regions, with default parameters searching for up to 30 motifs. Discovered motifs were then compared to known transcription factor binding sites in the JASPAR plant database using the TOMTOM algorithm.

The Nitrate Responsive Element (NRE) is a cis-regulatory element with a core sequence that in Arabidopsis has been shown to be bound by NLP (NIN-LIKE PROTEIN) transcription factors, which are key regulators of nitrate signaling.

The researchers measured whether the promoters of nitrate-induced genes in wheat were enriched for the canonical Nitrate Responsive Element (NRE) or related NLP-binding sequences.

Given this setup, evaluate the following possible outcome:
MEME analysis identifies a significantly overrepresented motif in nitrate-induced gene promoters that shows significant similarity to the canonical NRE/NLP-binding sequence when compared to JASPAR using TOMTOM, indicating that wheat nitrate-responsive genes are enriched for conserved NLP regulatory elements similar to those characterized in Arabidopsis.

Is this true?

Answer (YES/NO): NO